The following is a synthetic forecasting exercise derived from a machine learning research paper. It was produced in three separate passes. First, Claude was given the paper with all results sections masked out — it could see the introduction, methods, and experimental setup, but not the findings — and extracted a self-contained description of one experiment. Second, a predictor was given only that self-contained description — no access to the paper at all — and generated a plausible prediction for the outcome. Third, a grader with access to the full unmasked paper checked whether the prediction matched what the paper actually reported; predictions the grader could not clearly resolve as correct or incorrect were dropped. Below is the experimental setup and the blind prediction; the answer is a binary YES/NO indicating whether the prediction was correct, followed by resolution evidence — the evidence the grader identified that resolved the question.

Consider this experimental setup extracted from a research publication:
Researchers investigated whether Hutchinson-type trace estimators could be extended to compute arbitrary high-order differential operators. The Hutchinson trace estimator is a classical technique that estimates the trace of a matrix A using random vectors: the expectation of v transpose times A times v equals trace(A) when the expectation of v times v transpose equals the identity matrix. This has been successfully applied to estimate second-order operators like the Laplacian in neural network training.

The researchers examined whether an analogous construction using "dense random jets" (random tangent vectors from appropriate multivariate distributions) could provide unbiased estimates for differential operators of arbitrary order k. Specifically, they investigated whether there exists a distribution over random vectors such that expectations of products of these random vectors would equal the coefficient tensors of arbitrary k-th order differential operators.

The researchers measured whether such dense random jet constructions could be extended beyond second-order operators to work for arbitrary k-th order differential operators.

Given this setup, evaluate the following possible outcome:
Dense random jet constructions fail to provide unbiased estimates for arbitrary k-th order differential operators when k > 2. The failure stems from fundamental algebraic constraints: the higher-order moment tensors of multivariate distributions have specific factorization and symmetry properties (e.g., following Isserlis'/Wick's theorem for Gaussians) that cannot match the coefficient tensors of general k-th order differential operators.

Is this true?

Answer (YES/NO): YES